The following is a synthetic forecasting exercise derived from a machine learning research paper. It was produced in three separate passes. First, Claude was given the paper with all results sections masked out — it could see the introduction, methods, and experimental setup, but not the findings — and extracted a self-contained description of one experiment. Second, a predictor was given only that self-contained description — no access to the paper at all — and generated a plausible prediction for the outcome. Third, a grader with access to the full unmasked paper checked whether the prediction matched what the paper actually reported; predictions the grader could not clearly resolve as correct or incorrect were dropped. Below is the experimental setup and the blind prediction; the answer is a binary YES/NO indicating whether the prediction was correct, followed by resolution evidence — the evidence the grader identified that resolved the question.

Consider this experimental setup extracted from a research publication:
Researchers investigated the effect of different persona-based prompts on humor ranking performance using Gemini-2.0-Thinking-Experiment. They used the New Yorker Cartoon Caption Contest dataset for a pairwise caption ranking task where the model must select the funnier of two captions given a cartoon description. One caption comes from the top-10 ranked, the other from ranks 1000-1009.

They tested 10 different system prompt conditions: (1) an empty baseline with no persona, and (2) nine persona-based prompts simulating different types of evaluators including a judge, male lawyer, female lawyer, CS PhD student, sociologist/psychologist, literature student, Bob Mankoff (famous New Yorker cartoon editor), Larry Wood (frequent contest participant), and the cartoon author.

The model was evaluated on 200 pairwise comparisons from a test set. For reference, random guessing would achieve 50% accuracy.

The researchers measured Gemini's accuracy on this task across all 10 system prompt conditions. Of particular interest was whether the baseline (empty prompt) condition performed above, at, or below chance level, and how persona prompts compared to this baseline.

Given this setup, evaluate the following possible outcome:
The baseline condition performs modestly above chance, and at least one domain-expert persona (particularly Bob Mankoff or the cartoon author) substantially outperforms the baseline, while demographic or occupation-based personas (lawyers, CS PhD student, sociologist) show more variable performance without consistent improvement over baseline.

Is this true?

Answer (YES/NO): NO